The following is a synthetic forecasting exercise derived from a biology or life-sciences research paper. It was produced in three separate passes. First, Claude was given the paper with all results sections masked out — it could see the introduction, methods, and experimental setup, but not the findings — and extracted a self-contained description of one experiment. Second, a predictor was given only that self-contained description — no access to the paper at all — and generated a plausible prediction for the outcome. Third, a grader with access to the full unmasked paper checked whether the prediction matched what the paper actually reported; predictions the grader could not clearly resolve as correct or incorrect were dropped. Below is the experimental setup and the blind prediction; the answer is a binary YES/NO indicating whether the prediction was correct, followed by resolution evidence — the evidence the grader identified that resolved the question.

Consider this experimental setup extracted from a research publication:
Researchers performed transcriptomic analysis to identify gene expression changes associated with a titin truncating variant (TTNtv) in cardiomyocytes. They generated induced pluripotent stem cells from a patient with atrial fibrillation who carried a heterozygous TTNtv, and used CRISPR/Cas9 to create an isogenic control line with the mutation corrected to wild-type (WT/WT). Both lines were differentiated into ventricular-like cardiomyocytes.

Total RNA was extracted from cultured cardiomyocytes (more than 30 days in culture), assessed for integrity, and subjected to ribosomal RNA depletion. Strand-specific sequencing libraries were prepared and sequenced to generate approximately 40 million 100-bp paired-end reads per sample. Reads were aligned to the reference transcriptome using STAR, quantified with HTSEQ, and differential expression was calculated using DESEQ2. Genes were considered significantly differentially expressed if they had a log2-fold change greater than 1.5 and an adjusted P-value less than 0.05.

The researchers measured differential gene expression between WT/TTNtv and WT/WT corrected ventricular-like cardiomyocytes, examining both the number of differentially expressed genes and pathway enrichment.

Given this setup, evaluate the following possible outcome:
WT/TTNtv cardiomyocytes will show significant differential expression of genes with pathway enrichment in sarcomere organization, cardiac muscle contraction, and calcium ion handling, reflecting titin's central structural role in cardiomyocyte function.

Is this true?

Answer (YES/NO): NO